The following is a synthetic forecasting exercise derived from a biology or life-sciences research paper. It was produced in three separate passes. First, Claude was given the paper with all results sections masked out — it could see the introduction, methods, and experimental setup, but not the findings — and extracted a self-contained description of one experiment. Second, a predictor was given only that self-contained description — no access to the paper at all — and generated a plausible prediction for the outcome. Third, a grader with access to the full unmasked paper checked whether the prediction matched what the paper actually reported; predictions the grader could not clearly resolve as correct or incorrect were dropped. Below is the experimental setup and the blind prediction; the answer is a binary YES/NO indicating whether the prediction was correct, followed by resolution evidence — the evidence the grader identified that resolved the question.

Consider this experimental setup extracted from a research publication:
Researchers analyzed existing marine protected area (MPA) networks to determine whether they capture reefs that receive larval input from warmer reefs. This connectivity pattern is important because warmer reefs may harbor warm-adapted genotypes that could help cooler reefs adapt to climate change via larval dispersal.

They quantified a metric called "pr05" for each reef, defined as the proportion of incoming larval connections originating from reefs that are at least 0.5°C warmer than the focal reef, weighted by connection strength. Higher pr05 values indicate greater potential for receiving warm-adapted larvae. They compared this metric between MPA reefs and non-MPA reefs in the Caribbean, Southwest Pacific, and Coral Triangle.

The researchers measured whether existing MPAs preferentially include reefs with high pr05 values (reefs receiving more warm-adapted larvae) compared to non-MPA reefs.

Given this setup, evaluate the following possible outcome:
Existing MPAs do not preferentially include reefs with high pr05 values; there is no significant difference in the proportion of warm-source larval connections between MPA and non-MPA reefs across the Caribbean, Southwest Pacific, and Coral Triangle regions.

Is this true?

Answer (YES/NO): NO